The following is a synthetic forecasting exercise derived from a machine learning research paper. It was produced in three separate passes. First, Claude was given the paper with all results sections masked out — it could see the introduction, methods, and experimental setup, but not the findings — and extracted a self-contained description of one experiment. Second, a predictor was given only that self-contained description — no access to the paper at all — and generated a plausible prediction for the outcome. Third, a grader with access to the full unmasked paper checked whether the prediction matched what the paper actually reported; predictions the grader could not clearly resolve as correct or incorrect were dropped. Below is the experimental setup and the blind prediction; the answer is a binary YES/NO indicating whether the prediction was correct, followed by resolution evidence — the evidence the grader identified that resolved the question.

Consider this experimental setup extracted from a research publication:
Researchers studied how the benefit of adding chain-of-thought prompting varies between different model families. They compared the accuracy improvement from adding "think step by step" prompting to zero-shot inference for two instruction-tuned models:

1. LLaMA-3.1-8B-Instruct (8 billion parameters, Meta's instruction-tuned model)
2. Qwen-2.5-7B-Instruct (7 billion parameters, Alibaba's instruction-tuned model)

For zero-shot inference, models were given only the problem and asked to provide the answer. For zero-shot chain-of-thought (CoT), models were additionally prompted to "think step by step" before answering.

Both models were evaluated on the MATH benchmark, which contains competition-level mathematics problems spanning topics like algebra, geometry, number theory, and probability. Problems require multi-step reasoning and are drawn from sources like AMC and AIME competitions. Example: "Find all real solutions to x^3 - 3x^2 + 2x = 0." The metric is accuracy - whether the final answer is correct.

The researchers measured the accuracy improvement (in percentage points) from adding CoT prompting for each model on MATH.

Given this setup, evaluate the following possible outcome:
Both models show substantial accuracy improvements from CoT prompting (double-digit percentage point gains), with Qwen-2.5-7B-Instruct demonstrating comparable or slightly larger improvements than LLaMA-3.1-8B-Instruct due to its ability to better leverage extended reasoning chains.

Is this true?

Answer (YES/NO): NO